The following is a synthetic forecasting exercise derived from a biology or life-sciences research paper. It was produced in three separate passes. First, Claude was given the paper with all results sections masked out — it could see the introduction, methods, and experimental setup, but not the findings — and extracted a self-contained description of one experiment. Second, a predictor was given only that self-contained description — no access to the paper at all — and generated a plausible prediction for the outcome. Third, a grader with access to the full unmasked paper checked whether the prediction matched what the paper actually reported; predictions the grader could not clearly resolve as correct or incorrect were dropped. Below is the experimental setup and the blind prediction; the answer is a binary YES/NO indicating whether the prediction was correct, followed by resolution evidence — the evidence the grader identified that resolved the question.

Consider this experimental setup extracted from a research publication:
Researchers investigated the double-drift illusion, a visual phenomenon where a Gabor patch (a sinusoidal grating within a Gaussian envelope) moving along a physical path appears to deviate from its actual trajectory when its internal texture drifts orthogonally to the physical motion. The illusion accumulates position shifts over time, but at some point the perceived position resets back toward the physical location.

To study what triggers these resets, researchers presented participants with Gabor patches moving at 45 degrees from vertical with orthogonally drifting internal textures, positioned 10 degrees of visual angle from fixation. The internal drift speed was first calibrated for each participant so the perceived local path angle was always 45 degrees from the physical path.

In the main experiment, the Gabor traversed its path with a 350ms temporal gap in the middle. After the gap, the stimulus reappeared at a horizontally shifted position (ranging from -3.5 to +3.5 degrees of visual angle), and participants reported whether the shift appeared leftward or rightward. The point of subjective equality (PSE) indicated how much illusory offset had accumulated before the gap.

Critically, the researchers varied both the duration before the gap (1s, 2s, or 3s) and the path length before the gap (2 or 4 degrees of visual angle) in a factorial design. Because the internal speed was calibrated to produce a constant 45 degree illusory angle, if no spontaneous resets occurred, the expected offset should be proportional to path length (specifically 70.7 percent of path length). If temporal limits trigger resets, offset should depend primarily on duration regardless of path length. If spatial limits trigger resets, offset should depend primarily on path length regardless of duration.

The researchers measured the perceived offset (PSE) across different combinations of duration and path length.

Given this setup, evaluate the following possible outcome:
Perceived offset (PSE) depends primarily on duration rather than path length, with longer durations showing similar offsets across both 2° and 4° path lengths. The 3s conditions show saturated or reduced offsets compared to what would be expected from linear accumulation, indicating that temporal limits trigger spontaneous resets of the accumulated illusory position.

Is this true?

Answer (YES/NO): NO